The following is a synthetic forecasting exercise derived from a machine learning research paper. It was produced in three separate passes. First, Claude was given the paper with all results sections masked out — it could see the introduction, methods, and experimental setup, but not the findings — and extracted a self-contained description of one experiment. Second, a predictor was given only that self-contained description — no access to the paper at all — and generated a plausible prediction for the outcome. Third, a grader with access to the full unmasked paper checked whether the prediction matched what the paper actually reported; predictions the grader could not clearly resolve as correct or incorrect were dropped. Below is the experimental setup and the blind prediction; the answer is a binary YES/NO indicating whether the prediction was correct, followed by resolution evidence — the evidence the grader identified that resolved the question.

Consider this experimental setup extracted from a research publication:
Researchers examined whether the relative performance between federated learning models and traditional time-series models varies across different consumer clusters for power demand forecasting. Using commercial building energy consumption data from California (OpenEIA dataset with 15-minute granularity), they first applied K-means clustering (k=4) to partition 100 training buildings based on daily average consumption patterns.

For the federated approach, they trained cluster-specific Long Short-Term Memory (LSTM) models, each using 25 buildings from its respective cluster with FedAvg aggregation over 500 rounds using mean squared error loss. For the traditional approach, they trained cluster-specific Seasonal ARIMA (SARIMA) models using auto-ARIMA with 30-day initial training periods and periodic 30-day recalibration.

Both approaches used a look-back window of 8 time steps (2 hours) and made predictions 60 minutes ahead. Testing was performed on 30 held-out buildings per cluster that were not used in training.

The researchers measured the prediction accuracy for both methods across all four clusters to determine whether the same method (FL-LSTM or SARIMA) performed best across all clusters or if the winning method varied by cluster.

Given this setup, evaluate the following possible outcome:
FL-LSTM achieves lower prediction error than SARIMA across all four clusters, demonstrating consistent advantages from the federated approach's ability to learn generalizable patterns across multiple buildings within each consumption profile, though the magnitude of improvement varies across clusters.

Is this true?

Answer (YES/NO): NO